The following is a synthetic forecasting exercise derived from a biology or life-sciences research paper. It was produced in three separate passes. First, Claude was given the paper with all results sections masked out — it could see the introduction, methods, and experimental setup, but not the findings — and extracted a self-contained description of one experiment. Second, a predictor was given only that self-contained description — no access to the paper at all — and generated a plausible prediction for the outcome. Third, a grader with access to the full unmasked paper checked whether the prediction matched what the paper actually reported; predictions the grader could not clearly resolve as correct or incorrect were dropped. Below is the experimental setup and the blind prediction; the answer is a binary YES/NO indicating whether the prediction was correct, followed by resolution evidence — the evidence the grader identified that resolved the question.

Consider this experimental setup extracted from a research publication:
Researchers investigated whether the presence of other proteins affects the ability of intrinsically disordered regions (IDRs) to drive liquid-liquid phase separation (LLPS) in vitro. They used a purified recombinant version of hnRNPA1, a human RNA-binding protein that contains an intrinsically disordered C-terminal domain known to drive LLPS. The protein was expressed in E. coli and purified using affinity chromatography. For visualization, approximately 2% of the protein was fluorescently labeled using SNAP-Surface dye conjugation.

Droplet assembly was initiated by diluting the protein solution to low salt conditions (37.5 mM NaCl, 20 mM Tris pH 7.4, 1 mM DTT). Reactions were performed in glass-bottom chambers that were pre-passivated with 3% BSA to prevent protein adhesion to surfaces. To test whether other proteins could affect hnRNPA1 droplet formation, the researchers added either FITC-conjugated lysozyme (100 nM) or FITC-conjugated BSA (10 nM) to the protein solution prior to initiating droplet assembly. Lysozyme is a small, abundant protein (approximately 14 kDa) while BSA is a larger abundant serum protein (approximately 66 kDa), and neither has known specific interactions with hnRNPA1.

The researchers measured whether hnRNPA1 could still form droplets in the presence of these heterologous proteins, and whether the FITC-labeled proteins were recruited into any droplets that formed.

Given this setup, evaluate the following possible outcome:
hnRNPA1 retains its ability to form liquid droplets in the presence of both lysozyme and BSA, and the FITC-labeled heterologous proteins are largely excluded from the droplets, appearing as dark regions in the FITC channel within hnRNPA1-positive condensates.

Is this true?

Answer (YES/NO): NO